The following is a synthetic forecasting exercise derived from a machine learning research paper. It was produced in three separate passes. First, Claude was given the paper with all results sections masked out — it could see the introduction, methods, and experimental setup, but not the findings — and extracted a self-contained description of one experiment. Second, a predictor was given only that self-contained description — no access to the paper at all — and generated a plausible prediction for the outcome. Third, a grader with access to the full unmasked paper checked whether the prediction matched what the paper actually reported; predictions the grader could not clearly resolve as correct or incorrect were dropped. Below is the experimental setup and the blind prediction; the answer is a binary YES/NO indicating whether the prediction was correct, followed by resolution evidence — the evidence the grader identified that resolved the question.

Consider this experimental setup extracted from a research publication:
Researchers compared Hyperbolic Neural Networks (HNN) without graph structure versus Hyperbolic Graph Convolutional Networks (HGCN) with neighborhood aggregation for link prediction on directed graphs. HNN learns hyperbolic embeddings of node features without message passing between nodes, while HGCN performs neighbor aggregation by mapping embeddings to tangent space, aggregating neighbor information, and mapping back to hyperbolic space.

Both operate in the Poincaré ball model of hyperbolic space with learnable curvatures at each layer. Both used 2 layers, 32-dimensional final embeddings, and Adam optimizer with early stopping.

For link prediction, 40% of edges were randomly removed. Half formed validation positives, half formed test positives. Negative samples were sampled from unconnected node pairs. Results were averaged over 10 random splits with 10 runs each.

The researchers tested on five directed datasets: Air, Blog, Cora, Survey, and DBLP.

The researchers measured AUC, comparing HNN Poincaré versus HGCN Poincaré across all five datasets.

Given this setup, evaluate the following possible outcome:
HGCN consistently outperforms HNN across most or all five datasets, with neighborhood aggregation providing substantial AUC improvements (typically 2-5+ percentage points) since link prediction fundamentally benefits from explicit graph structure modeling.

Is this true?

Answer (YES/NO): NO